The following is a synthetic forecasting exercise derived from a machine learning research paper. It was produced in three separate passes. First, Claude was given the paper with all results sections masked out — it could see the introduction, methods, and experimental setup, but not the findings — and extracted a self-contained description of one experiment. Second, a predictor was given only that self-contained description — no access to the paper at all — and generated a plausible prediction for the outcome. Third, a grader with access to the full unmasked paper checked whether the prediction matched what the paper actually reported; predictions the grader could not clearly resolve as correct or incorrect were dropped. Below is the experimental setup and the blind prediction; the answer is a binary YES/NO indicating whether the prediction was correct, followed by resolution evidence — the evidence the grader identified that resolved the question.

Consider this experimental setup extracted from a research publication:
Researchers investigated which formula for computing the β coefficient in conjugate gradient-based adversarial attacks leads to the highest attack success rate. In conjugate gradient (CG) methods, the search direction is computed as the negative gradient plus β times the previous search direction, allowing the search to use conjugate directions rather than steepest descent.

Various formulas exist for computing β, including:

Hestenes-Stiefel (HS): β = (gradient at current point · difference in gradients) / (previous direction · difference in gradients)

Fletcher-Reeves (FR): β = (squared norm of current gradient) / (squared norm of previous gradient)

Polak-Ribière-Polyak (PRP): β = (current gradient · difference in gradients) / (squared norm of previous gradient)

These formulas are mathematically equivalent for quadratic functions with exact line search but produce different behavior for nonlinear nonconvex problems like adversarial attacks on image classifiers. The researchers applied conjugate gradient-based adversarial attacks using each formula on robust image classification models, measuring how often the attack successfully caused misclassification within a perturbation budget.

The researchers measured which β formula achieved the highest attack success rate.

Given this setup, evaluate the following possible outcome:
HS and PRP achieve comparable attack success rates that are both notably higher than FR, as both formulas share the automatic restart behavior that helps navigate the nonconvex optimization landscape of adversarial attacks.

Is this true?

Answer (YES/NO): NO